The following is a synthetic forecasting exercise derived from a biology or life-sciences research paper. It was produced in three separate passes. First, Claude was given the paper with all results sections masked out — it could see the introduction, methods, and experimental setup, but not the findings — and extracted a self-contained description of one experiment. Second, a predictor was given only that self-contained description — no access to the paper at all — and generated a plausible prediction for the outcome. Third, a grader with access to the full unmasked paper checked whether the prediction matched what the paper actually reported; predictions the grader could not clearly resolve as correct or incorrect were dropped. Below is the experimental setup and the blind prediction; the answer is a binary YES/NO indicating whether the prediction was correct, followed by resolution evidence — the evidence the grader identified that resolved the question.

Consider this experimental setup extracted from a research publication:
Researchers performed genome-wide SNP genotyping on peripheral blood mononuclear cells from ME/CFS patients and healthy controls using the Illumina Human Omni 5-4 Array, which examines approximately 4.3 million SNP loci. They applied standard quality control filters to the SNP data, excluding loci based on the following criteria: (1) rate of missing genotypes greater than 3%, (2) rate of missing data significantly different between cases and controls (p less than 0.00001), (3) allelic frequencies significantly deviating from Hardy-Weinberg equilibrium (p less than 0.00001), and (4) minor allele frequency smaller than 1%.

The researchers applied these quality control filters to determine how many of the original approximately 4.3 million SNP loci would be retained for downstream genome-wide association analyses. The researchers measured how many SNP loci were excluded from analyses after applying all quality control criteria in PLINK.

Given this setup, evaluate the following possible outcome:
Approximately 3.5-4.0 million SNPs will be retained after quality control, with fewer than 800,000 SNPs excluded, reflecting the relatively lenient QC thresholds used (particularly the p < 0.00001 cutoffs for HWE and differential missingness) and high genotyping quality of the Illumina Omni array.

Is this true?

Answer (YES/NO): NO